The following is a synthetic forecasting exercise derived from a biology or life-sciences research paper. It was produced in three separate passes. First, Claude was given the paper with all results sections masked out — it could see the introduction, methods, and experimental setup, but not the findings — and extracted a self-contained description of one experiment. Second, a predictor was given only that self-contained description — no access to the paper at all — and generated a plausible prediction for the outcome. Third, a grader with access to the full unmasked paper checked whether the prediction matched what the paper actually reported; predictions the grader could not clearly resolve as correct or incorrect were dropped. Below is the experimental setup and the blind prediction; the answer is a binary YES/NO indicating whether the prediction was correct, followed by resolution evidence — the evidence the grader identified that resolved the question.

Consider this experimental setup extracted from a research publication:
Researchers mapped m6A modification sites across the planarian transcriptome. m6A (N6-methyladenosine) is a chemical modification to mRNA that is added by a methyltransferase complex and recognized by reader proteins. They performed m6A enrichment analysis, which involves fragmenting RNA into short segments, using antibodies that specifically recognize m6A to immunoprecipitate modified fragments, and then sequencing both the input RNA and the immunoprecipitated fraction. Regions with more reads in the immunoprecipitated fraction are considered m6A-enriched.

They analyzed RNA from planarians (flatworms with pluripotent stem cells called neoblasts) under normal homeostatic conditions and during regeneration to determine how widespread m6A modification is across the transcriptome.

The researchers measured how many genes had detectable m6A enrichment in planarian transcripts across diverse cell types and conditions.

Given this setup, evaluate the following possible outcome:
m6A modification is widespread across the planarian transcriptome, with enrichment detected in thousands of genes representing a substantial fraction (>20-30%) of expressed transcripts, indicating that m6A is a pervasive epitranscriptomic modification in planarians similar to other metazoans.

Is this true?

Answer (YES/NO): YES